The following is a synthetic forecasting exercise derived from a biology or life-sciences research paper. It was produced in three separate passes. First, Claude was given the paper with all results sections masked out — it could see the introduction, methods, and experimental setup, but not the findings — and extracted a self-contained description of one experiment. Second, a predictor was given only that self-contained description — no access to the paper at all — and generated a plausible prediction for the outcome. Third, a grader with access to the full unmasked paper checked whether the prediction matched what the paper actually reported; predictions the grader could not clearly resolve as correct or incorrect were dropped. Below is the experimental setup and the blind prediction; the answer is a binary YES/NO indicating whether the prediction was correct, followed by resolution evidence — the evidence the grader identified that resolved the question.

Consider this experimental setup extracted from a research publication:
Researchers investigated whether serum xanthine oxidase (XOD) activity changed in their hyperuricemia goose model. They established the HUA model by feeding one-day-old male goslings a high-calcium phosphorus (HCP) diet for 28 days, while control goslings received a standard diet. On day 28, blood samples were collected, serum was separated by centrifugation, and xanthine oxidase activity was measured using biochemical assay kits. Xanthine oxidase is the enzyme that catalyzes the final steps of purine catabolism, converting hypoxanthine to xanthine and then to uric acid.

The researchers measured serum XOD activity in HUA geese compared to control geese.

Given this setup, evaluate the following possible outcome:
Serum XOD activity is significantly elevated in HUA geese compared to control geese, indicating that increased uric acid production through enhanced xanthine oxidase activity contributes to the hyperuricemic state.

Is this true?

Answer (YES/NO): YES